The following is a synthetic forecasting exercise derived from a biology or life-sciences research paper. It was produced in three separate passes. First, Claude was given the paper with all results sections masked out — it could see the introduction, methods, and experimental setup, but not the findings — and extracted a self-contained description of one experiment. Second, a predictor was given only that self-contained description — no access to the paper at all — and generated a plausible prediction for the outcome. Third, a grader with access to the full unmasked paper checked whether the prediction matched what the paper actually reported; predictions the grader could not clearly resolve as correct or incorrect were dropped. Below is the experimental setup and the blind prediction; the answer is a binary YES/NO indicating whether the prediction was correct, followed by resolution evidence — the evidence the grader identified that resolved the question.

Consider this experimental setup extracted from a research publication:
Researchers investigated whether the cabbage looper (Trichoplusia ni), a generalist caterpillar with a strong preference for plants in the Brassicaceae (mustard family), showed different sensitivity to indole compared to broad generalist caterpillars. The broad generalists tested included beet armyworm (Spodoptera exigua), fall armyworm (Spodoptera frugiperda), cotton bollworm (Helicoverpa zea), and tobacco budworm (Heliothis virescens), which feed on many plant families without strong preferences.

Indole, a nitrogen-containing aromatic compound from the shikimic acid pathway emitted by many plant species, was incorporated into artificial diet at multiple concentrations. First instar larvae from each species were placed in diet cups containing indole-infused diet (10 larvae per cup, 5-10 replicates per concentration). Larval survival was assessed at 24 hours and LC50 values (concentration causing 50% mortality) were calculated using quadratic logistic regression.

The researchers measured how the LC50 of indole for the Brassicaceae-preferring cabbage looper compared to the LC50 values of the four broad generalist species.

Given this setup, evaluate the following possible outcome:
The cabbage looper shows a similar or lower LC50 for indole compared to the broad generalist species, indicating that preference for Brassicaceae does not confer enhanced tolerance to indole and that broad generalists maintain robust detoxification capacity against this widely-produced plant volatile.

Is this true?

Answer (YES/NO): YES